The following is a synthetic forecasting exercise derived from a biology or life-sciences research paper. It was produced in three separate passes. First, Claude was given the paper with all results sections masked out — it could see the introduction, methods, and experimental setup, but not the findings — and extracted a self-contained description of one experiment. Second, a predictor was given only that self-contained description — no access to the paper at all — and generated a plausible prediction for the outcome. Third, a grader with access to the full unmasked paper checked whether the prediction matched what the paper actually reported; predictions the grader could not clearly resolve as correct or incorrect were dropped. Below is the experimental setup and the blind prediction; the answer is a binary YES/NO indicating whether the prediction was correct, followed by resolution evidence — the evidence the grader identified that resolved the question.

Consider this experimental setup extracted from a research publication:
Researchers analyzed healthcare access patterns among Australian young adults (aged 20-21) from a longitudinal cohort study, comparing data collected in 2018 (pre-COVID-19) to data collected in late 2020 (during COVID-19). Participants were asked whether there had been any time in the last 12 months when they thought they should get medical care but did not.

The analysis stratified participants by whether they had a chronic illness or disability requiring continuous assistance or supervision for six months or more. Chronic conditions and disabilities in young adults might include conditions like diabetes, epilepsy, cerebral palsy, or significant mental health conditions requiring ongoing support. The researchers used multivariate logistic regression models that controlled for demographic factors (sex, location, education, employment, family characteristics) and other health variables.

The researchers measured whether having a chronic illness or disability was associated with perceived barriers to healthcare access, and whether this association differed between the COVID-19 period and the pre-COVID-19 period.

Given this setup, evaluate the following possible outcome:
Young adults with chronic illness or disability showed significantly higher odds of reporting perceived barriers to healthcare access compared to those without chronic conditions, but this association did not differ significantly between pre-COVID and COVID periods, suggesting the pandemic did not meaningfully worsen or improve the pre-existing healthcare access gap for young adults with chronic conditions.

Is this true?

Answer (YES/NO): NO